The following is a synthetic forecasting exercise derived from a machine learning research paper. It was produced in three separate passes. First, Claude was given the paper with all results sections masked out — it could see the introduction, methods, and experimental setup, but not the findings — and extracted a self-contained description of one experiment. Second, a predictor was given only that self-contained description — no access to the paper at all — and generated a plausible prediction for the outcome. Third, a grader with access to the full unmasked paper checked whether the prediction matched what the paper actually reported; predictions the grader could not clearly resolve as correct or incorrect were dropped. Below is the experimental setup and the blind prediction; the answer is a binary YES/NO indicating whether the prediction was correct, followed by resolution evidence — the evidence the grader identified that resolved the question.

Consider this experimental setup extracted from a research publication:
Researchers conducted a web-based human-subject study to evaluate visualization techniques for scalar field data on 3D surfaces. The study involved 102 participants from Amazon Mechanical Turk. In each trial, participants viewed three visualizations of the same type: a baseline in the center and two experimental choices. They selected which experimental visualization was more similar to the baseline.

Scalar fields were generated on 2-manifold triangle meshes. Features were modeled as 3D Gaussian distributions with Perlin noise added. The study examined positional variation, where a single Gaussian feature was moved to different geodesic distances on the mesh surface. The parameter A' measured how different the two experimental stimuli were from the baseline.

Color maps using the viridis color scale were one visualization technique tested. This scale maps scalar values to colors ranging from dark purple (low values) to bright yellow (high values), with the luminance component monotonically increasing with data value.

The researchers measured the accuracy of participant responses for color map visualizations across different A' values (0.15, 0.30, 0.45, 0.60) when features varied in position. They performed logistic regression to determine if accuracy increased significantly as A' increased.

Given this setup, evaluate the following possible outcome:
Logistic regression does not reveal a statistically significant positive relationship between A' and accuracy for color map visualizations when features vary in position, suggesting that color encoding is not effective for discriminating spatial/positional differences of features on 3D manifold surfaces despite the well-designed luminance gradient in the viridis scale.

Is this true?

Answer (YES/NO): YES